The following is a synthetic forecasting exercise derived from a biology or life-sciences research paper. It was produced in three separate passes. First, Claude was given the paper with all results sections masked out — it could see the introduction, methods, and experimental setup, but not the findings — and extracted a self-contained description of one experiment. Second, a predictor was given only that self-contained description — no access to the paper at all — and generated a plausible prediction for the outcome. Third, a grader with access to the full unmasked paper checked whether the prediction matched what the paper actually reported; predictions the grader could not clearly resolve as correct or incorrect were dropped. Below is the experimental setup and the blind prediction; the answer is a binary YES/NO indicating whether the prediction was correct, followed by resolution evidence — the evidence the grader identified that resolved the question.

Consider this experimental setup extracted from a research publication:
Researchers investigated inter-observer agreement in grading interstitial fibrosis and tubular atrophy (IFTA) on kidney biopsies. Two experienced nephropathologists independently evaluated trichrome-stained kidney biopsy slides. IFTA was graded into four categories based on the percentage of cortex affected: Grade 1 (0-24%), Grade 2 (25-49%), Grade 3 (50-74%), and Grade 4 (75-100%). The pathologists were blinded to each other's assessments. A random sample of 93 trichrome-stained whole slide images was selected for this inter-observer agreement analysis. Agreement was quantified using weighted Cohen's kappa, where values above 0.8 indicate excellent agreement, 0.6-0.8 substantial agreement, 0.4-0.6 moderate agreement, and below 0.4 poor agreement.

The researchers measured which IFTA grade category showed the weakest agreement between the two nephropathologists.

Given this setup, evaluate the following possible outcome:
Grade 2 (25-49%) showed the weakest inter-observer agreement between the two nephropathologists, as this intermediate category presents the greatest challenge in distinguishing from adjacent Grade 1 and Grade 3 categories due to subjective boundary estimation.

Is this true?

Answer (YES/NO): NO